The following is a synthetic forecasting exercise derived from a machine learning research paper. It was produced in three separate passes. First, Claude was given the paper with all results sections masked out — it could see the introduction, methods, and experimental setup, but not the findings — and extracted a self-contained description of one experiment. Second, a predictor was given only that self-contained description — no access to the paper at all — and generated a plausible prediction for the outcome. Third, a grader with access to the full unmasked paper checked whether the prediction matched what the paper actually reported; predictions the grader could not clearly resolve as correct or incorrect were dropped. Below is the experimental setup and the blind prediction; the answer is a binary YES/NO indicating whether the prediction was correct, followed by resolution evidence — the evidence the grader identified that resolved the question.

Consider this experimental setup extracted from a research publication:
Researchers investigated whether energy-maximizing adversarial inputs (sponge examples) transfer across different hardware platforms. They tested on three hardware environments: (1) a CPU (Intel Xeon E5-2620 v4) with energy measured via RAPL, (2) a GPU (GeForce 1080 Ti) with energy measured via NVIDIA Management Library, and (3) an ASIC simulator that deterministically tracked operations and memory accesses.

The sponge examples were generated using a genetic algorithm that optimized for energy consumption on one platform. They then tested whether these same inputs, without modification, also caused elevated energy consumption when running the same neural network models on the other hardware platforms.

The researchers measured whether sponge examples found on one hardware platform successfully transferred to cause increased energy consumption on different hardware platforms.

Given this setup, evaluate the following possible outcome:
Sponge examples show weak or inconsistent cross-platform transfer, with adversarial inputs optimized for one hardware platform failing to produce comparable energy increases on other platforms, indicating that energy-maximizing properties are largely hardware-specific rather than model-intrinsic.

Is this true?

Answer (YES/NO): NO